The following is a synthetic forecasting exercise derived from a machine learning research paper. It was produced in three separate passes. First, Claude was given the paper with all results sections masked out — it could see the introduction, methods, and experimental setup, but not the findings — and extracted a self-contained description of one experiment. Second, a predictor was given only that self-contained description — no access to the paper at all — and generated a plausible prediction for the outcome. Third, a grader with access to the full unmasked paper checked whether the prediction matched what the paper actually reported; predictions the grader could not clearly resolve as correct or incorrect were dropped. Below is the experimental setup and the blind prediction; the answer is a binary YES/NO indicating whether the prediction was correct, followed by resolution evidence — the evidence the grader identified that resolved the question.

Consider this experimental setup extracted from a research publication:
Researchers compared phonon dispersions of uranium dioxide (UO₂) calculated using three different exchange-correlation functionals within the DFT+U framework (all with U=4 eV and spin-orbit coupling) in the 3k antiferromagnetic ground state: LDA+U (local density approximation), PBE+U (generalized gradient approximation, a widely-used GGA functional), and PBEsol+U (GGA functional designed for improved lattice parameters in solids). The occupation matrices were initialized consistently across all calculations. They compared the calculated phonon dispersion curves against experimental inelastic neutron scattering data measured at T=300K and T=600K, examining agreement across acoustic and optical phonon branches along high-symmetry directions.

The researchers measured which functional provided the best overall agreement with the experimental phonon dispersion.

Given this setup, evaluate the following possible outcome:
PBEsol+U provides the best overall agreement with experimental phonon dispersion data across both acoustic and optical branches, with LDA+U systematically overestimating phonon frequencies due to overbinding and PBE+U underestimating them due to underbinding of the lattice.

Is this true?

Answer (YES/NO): NO